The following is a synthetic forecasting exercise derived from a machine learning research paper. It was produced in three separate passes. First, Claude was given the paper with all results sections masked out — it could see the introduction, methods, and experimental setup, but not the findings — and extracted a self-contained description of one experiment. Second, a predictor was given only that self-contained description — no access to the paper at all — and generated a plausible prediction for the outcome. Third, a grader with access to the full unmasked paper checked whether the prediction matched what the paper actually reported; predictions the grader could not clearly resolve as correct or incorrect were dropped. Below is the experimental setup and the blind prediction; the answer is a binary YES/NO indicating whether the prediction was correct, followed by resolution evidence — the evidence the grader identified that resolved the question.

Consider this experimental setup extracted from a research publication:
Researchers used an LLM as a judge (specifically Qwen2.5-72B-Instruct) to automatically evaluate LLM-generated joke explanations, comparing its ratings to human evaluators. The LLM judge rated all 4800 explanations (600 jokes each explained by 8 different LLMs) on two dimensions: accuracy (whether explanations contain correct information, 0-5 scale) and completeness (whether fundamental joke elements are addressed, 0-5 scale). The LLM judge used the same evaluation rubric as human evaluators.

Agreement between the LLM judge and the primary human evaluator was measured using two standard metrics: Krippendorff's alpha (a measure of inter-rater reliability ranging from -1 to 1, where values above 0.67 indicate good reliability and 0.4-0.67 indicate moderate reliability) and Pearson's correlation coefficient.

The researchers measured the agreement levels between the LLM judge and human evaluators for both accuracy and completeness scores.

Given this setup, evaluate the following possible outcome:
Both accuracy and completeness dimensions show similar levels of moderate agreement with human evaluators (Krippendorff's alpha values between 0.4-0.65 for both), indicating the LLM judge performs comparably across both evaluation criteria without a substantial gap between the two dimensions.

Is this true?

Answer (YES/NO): YES